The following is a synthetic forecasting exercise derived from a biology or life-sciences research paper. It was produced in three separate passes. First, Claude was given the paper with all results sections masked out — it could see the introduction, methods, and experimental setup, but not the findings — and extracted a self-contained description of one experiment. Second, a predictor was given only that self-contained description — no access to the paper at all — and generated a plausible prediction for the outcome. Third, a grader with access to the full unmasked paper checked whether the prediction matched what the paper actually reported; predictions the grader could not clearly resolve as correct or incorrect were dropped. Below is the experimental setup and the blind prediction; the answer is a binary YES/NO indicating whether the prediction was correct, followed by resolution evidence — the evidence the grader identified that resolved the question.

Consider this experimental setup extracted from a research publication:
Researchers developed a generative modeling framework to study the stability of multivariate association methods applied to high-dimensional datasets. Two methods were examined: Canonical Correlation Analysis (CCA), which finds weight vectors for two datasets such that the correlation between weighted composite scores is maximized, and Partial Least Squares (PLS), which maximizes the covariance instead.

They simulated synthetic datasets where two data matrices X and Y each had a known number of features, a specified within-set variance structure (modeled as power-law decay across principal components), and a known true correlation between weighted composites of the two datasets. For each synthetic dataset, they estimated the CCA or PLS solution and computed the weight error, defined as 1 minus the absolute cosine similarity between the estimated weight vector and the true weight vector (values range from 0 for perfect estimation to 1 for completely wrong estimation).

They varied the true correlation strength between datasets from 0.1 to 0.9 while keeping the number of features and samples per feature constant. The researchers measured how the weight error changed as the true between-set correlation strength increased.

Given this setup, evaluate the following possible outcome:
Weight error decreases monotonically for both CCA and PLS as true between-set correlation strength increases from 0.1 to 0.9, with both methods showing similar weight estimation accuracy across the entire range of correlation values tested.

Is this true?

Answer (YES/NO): NO